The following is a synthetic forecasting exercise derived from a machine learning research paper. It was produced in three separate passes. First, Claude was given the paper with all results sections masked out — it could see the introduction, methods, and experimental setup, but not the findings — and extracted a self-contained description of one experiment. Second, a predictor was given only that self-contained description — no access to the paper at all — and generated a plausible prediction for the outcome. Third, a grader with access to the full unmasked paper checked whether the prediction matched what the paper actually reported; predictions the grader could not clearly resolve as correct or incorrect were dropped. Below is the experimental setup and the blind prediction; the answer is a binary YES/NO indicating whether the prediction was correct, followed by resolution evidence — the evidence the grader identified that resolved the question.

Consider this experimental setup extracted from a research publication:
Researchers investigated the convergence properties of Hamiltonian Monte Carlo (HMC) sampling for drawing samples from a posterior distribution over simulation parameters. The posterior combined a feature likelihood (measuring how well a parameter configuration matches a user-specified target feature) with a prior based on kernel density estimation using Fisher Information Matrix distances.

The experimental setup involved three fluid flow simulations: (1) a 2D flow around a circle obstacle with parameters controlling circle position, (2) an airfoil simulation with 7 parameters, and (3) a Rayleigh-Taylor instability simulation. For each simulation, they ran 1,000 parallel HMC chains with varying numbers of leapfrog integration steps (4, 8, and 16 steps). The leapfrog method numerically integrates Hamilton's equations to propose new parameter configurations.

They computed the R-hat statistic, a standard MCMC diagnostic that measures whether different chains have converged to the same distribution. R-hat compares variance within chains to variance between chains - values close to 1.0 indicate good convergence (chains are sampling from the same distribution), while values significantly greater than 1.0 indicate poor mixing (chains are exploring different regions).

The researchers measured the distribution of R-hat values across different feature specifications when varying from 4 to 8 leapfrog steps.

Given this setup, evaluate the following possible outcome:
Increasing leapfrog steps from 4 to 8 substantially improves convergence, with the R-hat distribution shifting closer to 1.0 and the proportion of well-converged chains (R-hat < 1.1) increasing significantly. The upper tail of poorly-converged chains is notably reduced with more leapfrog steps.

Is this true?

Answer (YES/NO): YES